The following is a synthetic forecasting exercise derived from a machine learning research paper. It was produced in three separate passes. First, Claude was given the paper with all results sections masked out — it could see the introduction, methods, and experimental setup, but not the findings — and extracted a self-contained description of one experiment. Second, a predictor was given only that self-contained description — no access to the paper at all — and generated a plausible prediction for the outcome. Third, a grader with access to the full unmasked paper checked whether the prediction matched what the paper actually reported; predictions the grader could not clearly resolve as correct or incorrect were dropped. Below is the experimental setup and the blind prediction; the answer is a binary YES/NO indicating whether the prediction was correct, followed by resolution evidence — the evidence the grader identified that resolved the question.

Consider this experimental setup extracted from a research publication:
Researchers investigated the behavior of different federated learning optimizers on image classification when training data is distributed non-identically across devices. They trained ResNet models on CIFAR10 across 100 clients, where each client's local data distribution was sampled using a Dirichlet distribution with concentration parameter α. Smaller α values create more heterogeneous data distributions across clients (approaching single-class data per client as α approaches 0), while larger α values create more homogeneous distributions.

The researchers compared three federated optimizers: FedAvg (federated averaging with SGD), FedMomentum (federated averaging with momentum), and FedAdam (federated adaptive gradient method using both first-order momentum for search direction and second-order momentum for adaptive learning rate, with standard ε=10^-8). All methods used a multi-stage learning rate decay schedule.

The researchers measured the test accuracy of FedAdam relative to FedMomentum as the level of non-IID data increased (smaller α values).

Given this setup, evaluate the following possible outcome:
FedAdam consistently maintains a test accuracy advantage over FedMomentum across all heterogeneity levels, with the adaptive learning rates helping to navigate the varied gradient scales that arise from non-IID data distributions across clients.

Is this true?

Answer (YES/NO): NO